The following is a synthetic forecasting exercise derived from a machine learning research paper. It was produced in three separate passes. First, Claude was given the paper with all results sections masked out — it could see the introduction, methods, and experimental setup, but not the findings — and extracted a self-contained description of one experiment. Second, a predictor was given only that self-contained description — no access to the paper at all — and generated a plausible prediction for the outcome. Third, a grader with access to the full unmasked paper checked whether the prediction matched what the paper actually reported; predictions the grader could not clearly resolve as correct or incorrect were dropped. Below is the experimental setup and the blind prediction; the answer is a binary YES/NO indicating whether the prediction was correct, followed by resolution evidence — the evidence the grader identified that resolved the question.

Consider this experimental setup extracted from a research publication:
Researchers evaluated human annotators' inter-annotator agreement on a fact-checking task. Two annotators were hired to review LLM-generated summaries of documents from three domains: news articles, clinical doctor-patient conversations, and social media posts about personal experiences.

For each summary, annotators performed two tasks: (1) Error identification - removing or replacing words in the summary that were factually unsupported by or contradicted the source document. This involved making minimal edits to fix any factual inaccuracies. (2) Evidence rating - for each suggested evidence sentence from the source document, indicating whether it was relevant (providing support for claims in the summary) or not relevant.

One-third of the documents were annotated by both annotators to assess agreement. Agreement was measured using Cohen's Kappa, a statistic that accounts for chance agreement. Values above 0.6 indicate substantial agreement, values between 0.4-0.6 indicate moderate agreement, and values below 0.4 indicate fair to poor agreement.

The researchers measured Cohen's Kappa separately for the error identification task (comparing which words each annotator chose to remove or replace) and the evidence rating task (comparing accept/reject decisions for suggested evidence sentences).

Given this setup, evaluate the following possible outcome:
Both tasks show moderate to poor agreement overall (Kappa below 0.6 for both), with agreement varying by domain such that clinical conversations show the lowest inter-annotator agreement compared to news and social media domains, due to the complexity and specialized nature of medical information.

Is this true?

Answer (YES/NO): NO